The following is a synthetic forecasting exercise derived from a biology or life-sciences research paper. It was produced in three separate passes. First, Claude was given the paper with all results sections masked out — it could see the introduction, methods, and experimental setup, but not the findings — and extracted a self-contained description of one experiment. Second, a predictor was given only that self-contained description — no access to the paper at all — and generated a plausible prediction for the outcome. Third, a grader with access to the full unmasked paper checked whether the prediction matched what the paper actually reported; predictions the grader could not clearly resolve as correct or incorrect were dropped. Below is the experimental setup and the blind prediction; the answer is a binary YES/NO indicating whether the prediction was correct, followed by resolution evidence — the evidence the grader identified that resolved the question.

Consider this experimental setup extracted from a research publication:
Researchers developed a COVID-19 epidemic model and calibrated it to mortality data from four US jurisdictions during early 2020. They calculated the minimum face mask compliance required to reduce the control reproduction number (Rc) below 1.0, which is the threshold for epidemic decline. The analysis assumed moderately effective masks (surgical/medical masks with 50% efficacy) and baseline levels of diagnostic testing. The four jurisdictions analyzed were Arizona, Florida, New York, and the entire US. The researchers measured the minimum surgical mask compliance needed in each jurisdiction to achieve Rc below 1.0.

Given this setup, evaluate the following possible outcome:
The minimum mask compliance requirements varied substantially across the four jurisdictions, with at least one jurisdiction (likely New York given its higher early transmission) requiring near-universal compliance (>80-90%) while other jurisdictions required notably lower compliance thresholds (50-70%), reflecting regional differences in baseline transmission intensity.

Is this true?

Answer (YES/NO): NO